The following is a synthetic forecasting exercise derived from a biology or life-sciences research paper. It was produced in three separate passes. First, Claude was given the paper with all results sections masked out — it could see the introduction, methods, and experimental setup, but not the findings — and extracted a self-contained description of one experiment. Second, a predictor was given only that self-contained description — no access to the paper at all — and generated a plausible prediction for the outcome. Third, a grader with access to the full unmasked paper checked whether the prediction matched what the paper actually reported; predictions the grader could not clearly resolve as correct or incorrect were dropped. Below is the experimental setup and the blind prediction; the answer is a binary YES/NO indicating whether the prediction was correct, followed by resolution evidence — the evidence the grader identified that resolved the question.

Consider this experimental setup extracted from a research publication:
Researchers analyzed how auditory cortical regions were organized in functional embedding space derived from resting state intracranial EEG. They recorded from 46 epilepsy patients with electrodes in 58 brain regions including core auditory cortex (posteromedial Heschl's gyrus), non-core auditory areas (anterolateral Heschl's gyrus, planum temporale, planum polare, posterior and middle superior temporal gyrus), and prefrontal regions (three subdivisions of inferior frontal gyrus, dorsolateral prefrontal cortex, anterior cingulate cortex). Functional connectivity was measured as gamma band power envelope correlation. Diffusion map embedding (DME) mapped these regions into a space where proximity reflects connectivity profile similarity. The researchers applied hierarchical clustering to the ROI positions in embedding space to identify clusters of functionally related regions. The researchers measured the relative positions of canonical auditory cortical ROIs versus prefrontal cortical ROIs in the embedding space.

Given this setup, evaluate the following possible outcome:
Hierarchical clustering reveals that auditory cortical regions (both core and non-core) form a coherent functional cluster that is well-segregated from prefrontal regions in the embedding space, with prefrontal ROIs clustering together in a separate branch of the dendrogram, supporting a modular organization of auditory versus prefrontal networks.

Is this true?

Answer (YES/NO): NO